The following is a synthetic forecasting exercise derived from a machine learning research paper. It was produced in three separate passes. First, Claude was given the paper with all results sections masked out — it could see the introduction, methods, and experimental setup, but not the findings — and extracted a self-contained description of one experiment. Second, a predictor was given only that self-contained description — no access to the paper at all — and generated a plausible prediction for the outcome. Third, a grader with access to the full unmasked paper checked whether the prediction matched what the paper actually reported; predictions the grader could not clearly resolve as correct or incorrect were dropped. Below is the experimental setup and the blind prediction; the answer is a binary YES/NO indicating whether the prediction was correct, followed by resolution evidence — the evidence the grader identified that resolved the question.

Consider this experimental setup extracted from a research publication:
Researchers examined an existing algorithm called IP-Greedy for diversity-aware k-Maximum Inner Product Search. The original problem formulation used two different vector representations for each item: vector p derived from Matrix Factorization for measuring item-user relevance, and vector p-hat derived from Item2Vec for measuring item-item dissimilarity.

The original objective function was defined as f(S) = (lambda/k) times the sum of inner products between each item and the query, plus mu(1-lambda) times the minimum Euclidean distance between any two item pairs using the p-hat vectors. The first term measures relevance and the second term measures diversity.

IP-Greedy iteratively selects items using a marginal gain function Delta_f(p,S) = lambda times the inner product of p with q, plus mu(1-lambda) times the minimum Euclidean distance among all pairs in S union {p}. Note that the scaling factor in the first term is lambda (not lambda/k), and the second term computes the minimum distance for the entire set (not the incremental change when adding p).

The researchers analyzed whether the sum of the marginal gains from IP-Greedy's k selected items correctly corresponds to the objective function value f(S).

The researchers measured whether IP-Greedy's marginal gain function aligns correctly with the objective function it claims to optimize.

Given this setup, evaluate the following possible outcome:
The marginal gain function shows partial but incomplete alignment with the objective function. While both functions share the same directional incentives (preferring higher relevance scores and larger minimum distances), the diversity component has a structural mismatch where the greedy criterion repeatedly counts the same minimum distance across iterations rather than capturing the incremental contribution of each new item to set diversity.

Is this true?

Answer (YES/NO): NO